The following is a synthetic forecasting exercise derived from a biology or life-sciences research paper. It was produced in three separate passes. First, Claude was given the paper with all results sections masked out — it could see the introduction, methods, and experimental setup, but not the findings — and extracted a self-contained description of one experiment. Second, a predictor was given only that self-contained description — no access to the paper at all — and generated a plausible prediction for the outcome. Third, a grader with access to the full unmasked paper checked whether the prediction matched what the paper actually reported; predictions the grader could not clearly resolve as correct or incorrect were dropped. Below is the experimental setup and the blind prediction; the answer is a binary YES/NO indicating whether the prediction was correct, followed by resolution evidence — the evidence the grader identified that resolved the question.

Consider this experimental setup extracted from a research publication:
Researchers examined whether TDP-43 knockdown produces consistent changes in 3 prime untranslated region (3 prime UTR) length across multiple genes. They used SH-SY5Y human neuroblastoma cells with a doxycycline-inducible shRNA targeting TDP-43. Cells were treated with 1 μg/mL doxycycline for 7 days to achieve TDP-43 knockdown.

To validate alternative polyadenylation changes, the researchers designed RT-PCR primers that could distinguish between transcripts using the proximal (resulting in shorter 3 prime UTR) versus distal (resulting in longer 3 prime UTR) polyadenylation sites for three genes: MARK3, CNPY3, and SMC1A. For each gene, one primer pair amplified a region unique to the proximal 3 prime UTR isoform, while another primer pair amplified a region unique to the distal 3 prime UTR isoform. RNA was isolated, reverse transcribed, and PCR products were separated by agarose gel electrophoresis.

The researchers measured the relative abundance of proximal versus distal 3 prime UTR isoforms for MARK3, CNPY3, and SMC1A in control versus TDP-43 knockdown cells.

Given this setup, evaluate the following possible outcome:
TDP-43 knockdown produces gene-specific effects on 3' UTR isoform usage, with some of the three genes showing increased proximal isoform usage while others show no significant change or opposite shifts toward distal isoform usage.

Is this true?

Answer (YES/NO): YES